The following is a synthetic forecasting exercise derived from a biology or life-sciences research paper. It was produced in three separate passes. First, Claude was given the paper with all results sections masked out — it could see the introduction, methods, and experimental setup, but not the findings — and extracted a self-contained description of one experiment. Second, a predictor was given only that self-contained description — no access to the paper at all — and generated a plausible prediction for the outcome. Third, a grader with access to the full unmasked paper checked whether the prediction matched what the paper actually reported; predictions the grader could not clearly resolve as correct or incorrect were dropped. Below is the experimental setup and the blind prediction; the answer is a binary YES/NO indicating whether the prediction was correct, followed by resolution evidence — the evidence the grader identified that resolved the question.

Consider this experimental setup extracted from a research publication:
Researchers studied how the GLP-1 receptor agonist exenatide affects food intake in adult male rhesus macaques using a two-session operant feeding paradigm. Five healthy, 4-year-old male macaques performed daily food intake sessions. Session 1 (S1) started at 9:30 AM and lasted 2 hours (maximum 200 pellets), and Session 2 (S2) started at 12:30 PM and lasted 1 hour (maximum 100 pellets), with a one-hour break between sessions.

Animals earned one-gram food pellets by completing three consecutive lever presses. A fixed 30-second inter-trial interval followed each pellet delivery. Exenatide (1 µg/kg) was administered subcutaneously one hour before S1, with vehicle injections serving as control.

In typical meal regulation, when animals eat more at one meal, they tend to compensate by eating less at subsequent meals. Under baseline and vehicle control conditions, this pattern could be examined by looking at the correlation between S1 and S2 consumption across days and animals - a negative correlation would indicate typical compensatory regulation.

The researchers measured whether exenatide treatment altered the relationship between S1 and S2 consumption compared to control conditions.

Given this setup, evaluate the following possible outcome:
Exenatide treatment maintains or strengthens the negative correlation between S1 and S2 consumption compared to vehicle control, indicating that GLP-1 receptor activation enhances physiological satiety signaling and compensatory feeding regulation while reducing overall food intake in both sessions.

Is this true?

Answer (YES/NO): NO